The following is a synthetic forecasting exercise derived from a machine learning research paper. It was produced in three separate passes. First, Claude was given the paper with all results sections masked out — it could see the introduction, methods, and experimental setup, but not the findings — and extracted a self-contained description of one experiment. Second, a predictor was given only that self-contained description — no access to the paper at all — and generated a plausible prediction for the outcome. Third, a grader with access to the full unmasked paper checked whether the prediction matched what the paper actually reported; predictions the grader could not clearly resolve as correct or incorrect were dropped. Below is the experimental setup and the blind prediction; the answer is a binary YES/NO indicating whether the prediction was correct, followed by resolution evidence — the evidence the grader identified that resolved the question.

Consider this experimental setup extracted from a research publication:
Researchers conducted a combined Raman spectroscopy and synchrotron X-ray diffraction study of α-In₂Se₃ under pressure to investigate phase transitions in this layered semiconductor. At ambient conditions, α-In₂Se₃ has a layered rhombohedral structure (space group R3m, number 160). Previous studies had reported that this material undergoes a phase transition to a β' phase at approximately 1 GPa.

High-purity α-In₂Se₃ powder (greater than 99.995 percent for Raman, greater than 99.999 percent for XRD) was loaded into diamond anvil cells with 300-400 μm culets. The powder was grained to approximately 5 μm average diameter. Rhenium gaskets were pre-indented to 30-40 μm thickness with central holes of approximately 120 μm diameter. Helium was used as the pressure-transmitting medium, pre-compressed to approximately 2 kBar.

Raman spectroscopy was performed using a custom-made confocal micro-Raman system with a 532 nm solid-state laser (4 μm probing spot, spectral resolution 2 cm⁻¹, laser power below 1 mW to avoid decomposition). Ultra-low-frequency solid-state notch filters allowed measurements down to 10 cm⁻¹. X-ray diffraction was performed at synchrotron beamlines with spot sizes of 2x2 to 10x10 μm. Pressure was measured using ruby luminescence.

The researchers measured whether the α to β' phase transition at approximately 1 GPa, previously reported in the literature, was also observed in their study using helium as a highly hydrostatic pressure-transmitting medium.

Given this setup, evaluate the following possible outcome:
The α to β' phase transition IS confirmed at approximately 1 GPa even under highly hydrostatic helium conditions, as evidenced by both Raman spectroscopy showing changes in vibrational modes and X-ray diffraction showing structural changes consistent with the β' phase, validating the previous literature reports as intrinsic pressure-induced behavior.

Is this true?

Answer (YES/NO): YES